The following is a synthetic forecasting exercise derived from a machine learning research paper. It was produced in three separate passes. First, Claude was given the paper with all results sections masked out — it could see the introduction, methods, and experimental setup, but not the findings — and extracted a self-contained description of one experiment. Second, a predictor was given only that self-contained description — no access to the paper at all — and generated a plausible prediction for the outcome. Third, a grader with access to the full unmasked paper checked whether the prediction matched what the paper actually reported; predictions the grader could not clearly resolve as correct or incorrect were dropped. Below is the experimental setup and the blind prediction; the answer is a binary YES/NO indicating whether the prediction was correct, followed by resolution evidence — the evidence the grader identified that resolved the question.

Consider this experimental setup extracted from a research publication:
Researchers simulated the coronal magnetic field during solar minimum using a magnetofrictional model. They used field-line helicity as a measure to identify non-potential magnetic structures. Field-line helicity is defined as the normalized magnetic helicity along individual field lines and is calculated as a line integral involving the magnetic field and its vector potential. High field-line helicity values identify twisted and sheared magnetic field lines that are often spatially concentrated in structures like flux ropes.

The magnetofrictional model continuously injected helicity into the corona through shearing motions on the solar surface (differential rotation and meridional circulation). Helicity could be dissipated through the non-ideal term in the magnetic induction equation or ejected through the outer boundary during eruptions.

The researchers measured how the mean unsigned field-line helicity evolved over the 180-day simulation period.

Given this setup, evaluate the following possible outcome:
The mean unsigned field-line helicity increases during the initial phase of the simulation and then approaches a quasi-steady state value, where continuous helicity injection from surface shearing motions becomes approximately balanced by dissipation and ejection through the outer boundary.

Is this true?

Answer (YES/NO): NO